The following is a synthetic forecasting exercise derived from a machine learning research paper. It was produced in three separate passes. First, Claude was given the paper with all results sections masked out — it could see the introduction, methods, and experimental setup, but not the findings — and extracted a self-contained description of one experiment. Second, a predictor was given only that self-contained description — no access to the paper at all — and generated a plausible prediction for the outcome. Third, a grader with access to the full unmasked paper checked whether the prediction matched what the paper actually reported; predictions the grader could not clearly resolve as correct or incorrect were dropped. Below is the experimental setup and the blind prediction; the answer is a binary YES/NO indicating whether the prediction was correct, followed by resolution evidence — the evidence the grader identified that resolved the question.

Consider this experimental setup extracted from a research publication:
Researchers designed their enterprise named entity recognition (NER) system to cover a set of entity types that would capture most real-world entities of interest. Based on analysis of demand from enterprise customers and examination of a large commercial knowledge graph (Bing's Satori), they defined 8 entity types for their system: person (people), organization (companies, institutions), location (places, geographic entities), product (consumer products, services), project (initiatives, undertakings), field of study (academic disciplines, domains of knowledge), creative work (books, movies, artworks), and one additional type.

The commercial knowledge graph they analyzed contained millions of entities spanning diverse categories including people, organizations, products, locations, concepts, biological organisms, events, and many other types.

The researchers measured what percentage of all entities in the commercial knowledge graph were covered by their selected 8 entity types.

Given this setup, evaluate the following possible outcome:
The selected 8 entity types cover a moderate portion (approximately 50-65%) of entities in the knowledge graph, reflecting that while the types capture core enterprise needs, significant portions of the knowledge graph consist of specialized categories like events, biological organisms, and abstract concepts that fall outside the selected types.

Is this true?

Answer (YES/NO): NO